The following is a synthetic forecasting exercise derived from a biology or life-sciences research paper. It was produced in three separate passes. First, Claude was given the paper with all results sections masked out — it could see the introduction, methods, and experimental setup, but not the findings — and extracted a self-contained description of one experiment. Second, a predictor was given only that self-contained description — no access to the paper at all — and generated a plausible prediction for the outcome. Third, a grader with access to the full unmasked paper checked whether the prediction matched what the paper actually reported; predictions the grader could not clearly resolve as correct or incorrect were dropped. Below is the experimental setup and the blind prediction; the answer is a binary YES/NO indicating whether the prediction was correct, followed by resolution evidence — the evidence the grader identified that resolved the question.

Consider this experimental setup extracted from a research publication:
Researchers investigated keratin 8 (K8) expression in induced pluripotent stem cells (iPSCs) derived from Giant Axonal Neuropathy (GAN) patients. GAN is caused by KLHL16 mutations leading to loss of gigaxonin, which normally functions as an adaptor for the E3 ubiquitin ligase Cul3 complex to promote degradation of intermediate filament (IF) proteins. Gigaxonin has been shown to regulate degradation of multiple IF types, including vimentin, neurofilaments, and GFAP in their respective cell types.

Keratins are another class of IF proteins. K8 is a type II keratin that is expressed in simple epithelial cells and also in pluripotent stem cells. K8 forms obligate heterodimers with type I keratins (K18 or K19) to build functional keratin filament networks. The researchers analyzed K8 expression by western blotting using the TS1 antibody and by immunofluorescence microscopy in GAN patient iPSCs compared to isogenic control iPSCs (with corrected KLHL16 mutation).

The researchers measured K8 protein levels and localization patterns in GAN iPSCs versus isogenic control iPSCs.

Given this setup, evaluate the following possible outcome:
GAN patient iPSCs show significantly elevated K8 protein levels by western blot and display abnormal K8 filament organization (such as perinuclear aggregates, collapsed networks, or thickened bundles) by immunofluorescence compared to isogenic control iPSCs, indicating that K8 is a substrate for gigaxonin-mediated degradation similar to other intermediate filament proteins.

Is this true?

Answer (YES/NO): NO